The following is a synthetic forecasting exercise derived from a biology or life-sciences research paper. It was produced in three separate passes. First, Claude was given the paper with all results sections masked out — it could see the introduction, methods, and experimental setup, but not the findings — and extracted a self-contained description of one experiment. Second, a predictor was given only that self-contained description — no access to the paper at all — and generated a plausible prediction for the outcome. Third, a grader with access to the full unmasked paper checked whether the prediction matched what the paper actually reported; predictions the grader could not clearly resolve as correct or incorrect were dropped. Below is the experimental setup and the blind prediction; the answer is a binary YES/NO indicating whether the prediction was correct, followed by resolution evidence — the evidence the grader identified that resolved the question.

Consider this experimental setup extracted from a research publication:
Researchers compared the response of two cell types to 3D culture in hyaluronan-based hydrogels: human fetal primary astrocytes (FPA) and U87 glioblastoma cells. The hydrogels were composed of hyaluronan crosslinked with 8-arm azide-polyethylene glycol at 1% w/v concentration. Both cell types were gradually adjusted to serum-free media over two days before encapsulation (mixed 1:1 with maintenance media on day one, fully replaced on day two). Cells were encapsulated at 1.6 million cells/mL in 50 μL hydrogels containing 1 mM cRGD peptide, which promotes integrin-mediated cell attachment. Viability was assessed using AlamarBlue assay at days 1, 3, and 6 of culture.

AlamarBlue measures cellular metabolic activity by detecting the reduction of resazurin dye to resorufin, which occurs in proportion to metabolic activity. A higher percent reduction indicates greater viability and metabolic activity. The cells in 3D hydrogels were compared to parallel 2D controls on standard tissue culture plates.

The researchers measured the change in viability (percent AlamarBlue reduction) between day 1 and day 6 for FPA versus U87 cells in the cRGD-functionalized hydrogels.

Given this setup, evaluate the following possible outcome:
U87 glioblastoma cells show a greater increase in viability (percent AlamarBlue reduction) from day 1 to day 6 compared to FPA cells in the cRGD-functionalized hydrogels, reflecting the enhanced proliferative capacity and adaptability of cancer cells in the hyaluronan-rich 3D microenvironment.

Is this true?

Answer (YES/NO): NO